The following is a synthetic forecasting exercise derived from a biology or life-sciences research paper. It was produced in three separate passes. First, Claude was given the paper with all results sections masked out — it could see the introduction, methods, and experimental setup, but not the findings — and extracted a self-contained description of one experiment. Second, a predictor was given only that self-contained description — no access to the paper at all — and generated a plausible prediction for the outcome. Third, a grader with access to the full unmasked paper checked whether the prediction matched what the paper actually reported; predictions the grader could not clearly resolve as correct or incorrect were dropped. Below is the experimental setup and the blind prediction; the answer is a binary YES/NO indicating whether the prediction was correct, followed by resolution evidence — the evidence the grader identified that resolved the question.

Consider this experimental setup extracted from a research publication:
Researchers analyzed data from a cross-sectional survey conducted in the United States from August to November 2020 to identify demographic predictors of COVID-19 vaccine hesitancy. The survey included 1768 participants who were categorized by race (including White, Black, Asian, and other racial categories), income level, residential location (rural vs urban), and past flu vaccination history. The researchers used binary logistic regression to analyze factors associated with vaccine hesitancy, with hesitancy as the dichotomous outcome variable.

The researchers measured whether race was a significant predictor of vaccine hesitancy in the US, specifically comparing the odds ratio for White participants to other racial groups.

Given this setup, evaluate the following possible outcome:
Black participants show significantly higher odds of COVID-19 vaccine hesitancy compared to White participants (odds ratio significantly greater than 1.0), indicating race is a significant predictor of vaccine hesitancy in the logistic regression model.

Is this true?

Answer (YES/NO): NO